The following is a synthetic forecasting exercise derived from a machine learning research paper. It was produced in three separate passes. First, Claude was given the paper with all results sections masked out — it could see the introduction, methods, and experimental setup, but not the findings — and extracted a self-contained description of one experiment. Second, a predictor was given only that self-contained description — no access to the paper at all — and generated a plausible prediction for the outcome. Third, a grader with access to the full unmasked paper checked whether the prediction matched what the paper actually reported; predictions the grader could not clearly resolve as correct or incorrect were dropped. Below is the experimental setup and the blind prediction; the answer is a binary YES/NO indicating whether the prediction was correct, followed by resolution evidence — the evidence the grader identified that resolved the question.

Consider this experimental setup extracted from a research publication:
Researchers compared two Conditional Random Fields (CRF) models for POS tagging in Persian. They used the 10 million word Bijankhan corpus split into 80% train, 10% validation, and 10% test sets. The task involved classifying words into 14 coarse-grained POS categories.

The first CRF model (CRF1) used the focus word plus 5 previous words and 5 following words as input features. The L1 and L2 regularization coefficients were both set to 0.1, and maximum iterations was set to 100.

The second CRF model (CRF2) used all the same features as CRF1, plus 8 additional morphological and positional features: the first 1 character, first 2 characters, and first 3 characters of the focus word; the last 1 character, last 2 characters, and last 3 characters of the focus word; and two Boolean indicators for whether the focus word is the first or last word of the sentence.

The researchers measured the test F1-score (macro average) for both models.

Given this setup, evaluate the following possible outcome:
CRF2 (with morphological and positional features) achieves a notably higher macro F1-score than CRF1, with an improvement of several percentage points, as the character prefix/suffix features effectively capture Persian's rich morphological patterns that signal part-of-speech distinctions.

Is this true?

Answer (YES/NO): NO